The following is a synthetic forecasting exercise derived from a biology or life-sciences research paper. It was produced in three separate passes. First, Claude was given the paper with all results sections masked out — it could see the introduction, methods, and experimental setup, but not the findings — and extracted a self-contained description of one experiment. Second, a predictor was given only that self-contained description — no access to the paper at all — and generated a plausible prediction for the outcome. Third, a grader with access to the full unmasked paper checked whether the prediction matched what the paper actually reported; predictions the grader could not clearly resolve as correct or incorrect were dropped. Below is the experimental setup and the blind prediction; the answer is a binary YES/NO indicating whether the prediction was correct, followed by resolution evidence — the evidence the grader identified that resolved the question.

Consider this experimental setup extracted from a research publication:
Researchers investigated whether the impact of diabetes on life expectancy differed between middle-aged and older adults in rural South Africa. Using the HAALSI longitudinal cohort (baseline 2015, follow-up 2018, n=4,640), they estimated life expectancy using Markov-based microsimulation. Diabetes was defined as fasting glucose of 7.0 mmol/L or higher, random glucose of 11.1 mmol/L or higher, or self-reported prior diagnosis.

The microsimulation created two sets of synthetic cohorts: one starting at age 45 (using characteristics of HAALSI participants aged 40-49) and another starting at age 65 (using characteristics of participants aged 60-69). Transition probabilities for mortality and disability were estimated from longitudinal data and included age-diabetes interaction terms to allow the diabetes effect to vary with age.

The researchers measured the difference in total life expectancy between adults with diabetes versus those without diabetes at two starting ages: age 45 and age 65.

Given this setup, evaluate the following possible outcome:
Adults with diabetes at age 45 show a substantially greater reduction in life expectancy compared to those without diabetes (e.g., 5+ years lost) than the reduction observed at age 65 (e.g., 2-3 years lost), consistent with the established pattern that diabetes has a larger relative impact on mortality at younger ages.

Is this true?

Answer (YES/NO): YES